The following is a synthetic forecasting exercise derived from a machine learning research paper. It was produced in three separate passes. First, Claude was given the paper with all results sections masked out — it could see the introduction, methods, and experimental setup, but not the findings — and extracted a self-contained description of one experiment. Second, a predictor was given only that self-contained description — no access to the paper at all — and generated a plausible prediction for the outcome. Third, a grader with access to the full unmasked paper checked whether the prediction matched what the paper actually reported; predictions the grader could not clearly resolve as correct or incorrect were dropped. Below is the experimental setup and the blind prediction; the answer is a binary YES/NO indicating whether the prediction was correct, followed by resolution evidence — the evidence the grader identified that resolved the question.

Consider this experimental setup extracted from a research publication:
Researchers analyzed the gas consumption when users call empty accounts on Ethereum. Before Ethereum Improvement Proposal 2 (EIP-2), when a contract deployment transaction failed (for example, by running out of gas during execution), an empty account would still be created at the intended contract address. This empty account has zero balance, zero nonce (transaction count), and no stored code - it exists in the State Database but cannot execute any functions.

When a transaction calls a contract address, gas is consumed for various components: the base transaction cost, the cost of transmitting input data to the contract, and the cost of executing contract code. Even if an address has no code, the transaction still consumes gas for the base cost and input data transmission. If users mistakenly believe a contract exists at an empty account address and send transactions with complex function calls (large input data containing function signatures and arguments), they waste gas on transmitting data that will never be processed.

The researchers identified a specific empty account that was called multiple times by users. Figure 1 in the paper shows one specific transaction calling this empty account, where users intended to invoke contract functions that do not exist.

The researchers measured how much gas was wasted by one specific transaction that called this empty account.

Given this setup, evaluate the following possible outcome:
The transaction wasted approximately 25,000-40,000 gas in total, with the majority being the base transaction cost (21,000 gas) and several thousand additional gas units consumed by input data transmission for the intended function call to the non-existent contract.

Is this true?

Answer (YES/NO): NO